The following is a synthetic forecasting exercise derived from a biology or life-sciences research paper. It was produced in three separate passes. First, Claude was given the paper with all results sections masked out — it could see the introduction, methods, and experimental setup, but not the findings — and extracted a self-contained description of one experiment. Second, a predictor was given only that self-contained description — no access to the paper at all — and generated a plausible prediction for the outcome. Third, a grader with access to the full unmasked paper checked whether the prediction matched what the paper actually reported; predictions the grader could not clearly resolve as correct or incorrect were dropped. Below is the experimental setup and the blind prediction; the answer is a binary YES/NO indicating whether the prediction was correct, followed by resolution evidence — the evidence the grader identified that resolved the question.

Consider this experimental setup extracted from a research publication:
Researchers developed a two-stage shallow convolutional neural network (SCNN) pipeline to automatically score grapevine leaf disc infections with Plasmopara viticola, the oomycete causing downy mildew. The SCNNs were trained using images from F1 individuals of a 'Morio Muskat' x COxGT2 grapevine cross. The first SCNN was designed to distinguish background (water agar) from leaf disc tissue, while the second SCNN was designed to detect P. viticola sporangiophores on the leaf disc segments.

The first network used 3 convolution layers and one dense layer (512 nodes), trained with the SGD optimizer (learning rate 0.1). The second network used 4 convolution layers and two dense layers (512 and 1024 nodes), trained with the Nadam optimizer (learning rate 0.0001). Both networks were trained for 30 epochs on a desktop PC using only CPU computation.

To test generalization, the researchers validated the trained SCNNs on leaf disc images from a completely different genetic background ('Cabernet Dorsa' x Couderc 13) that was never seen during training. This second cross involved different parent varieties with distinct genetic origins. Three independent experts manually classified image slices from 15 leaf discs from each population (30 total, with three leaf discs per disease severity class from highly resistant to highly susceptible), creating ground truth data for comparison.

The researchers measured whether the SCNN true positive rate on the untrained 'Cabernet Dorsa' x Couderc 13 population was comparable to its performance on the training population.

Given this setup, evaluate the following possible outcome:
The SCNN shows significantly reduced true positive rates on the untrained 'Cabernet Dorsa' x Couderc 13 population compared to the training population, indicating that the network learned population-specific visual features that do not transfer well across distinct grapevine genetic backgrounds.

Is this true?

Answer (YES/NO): NO